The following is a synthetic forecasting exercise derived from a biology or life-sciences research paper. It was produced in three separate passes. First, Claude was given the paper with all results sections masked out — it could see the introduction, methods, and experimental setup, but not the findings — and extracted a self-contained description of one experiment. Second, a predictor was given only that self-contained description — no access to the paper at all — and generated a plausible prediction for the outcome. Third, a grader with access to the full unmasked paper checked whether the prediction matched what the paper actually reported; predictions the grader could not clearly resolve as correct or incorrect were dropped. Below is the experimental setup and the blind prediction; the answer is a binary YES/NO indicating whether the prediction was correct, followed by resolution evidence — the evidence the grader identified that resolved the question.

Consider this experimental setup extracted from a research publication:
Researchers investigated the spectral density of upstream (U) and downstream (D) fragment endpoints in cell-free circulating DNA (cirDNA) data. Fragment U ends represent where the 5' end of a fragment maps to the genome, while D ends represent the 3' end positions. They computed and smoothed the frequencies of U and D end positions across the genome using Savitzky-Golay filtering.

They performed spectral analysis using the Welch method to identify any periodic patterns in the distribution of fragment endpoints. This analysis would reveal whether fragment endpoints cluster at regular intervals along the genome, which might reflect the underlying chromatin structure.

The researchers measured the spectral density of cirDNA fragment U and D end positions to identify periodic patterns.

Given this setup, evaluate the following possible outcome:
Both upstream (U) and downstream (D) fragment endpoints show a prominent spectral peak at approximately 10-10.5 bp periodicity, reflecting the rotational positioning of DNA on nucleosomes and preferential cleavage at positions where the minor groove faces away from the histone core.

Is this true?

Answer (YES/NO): YES